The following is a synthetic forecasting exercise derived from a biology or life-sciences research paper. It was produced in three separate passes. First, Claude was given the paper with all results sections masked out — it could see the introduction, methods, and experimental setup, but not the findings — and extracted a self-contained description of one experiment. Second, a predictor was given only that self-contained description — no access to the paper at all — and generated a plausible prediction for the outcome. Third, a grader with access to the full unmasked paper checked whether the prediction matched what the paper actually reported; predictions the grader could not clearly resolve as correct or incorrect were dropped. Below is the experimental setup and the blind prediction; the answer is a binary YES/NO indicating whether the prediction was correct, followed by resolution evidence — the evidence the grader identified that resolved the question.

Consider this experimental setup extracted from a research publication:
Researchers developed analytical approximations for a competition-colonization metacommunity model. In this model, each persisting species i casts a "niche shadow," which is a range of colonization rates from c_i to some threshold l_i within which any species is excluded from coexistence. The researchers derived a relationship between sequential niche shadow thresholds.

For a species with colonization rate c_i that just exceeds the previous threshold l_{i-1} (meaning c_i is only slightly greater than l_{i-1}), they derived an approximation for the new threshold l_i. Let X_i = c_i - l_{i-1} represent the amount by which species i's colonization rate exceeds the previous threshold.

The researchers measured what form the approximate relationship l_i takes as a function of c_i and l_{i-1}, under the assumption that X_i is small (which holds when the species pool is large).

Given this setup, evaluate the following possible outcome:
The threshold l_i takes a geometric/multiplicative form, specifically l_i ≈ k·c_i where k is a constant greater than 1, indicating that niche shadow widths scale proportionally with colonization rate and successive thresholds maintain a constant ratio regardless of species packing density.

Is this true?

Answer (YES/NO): NO